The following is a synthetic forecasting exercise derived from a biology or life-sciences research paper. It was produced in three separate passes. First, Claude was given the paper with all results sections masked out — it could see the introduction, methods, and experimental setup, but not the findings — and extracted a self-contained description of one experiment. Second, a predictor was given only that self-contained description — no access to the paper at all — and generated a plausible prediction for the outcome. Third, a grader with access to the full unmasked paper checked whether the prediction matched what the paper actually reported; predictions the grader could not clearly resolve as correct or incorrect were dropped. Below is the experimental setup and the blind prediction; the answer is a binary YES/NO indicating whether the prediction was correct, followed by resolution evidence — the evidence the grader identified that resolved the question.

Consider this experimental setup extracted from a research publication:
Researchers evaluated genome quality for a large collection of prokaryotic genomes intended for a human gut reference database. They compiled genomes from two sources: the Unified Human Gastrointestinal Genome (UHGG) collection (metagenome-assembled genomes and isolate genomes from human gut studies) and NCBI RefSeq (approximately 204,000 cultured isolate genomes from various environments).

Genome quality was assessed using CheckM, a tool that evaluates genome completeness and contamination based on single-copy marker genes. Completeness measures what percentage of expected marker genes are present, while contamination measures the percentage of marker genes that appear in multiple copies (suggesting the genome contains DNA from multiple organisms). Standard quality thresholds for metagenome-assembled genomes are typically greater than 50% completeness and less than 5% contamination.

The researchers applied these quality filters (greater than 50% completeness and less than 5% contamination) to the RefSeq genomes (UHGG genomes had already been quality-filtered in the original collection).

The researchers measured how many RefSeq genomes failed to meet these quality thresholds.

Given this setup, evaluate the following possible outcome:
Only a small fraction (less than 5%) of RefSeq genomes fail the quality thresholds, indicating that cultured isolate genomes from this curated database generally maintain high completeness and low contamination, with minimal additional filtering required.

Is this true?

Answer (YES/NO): YES